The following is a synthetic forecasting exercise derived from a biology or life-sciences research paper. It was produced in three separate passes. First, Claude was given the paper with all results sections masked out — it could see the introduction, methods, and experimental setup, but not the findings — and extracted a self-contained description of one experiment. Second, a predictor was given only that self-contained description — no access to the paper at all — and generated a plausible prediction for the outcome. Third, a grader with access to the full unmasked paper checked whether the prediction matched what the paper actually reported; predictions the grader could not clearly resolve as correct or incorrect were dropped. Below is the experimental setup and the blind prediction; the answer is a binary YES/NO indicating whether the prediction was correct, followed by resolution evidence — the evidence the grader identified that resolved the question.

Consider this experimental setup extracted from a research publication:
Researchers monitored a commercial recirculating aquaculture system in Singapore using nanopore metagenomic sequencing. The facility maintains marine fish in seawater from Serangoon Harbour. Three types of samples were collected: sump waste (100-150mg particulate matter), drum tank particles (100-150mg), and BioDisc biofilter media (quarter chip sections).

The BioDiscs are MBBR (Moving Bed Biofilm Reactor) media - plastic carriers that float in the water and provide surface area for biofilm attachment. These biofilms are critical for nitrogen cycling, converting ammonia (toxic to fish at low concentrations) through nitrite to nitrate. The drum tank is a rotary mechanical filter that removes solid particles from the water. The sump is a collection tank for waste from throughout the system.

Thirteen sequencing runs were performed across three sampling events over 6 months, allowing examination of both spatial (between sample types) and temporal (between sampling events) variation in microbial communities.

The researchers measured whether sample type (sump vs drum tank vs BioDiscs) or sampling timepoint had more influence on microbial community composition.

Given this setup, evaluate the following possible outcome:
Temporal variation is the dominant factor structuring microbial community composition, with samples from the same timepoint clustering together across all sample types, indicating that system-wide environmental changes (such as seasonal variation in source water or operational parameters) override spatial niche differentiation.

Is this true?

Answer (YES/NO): NO